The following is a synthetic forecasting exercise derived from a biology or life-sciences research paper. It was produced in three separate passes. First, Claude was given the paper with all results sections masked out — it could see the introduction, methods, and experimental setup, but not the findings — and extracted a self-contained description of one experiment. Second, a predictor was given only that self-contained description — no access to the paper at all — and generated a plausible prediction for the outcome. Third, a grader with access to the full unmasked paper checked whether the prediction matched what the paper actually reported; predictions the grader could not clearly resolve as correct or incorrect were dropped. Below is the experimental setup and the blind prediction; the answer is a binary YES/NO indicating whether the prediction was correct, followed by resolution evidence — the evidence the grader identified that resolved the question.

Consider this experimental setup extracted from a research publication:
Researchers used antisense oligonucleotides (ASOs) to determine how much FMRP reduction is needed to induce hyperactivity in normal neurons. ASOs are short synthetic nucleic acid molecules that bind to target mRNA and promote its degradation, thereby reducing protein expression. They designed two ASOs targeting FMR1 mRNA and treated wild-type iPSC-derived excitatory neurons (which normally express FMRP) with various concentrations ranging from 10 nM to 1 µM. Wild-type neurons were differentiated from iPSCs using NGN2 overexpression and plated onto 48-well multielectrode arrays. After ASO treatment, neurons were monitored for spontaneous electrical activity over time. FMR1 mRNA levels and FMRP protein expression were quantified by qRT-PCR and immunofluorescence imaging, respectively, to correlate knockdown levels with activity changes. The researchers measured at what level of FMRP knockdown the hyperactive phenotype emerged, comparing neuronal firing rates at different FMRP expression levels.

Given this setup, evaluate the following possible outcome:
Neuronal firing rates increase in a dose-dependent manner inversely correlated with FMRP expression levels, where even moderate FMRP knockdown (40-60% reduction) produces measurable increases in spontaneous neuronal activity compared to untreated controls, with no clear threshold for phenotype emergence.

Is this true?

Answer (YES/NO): NO